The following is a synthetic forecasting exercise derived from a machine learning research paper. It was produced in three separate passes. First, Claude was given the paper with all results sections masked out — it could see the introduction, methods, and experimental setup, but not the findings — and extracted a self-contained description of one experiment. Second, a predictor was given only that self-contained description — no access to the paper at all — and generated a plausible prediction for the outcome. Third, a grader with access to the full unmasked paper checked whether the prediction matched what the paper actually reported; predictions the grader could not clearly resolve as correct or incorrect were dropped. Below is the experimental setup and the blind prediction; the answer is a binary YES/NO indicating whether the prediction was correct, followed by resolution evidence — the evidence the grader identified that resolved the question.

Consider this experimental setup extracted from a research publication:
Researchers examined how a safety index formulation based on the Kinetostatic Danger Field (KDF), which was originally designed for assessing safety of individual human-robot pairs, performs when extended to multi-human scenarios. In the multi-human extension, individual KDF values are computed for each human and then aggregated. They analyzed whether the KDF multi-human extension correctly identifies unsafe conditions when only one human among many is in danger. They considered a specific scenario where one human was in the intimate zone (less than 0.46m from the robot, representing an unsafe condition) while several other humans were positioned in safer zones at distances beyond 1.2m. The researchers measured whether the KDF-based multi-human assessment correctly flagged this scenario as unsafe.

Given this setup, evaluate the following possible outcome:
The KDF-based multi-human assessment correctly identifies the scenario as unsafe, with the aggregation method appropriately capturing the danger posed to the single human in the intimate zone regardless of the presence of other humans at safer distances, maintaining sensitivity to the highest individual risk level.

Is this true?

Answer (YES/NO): NO